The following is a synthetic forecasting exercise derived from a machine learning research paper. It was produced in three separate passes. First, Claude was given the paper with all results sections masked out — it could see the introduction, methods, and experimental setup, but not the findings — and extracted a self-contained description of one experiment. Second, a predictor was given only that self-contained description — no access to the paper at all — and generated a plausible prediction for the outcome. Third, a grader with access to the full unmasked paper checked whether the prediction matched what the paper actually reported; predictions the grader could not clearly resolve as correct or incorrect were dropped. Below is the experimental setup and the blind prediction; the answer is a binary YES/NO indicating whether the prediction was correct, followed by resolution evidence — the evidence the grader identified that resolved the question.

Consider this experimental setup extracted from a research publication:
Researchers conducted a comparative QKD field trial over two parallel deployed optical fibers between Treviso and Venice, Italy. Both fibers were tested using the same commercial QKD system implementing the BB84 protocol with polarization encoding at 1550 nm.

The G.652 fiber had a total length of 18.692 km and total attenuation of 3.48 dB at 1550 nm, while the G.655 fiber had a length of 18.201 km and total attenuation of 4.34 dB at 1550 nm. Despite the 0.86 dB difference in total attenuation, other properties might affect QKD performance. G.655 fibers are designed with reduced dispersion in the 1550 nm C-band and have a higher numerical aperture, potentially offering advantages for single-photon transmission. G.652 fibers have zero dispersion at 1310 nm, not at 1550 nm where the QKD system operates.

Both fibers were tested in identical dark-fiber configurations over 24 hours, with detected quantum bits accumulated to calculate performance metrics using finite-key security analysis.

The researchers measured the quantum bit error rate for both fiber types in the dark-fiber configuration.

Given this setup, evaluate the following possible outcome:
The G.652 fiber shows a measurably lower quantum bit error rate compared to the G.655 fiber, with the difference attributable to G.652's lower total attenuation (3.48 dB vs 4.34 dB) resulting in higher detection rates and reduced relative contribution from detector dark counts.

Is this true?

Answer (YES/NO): NO